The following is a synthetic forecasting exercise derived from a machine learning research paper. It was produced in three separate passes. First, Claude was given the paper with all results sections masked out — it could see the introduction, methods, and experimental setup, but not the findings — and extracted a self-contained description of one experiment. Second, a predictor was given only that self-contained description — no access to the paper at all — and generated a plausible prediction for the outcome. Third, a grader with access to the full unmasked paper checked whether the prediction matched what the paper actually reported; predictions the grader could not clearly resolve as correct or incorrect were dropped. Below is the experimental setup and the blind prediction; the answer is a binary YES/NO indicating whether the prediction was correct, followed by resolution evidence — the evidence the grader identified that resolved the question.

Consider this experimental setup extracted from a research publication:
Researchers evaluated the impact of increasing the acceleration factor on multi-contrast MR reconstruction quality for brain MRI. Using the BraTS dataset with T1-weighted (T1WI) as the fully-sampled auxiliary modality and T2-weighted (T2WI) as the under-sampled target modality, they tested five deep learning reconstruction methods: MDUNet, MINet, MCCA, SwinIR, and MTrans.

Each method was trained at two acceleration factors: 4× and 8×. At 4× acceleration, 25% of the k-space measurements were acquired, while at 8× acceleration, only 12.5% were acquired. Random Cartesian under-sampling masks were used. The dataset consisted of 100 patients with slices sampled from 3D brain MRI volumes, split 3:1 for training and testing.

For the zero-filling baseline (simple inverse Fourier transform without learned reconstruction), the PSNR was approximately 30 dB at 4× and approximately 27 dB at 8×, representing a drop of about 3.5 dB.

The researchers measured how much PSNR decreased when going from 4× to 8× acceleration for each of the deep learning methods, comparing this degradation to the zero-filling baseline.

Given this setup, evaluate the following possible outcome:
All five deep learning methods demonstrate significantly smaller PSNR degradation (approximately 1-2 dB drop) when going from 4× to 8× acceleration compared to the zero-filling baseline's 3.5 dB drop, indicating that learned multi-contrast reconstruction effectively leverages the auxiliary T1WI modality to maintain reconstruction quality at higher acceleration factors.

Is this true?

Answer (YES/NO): NO